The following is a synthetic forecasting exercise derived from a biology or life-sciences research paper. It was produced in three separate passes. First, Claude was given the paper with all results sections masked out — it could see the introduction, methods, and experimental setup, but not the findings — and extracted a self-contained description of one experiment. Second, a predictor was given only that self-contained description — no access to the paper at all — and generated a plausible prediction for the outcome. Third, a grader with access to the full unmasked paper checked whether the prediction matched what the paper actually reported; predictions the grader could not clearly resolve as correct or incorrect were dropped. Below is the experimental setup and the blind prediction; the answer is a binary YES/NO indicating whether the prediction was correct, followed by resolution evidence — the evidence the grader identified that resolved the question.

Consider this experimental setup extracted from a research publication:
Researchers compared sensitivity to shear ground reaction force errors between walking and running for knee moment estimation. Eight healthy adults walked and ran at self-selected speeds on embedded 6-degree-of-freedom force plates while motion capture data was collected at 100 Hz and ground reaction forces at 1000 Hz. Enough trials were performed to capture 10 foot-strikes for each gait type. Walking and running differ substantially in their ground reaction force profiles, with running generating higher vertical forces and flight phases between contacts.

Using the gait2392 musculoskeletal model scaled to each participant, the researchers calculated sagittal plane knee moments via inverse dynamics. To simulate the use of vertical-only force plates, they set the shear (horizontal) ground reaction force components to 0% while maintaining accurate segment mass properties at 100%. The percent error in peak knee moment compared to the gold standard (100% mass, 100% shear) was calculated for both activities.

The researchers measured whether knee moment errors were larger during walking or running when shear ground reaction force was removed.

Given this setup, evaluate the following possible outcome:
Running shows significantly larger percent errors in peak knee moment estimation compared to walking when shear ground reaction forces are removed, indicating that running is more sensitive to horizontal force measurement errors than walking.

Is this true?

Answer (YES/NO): NO